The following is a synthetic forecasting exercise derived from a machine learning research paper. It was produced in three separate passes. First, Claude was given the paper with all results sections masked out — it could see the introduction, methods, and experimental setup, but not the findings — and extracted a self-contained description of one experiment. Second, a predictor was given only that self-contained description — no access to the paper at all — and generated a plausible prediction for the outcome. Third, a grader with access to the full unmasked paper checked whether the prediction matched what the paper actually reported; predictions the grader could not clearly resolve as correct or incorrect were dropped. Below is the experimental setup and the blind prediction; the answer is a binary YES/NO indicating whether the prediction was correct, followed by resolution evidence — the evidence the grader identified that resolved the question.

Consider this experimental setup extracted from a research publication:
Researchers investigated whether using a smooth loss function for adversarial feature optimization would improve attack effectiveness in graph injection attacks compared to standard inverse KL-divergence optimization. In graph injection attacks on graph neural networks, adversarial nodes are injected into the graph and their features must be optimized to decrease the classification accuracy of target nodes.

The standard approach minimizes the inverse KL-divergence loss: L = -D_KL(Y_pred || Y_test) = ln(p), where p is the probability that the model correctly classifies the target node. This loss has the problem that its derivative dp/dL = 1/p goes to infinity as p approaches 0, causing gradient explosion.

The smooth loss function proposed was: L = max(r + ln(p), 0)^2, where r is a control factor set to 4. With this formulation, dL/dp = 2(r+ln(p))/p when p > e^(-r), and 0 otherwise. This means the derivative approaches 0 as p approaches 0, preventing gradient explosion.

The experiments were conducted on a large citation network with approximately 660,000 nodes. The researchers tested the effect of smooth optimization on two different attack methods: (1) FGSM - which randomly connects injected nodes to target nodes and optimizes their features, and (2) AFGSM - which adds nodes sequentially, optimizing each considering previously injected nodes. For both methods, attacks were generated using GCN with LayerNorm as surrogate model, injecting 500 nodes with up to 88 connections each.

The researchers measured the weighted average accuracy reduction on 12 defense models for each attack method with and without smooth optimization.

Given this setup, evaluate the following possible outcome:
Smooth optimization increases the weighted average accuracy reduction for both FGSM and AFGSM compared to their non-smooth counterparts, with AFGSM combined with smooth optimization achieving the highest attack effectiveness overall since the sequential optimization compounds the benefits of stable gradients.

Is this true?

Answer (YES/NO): NO